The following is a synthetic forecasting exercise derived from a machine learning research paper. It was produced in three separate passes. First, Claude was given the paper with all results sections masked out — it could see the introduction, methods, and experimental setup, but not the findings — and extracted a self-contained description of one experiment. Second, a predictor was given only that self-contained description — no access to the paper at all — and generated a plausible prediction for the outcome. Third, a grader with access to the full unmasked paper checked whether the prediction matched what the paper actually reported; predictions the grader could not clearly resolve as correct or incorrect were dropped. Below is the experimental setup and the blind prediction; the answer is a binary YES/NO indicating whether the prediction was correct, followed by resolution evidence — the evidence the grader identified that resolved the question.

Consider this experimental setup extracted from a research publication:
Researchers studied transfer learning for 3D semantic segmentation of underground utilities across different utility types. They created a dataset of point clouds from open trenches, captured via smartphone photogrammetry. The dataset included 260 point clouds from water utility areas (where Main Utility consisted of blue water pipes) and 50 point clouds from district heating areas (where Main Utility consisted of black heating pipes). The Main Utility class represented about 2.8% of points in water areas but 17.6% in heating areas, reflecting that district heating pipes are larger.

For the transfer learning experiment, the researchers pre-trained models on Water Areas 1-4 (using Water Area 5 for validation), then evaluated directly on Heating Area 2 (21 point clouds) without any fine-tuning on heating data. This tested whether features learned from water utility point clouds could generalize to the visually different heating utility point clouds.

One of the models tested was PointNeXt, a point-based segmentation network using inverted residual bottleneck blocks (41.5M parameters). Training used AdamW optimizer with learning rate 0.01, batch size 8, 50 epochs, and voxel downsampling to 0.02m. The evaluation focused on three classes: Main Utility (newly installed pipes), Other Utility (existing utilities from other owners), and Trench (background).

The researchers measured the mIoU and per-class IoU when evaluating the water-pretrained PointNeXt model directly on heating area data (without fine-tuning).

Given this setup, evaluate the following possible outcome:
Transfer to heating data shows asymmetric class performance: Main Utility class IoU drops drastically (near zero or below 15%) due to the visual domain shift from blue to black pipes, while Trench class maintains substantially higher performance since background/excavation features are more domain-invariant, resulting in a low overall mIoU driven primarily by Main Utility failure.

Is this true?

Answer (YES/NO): NO